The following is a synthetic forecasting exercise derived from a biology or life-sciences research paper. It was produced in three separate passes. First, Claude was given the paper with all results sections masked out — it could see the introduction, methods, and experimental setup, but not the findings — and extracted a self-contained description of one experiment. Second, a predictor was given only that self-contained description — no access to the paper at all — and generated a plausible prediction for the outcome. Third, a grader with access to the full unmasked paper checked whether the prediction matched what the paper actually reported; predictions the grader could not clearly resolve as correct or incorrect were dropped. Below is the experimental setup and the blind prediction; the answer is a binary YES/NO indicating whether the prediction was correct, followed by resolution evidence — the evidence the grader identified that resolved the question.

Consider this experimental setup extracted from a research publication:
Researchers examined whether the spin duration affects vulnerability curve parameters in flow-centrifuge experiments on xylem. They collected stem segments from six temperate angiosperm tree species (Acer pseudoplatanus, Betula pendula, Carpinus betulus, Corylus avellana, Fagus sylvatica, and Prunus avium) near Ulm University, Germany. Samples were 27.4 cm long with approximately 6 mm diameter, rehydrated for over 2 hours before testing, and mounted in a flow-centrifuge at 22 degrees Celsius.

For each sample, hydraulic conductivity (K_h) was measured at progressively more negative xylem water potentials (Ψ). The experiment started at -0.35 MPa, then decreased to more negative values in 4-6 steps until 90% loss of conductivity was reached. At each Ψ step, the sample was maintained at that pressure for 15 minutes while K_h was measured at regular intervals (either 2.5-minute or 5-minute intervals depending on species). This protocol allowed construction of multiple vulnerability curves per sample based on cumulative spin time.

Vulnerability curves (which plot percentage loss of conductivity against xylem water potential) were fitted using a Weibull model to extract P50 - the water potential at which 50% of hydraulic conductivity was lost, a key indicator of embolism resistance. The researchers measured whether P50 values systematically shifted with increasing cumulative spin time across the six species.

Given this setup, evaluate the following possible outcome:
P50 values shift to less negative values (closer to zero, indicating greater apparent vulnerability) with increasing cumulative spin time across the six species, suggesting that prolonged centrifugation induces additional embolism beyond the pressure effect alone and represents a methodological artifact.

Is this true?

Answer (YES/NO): YES